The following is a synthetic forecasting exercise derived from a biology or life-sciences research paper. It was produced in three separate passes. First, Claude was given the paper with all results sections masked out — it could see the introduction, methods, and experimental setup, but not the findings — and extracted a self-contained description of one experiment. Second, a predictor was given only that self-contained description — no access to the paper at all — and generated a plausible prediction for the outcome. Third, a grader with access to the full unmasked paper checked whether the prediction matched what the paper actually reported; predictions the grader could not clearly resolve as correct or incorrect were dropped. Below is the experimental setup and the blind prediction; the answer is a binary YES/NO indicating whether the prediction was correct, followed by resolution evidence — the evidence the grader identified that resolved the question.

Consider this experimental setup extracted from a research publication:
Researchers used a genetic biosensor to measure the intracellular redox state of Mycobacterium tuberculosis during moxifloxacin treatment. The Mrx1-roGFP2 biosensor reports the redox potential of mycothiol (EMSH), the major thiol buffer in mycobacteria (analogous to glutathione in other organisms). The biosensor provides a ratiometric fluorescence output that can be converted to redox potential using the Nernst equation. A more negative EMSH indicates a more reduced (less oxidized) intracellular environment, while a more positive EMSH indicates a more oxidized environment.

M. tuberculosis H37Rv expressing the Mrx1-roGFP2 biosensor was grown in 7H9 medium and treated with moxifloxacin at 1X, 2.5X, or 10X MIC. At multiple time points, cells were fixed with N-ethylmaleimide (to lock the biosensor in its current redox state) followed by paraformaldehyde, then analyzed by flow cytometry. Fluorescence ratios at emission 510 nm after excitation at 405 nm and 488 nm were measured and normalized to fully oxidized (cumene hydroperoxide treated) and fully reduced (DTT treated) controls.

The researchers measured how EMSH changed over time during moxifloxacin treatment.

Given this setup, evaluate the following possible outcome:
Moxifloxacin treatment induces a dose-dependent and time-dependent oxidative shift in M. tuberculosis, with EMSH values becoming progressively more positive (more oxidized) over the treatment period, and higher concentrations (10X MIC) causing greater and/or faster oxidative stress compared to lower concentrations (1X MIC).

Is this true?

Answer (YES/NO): YES